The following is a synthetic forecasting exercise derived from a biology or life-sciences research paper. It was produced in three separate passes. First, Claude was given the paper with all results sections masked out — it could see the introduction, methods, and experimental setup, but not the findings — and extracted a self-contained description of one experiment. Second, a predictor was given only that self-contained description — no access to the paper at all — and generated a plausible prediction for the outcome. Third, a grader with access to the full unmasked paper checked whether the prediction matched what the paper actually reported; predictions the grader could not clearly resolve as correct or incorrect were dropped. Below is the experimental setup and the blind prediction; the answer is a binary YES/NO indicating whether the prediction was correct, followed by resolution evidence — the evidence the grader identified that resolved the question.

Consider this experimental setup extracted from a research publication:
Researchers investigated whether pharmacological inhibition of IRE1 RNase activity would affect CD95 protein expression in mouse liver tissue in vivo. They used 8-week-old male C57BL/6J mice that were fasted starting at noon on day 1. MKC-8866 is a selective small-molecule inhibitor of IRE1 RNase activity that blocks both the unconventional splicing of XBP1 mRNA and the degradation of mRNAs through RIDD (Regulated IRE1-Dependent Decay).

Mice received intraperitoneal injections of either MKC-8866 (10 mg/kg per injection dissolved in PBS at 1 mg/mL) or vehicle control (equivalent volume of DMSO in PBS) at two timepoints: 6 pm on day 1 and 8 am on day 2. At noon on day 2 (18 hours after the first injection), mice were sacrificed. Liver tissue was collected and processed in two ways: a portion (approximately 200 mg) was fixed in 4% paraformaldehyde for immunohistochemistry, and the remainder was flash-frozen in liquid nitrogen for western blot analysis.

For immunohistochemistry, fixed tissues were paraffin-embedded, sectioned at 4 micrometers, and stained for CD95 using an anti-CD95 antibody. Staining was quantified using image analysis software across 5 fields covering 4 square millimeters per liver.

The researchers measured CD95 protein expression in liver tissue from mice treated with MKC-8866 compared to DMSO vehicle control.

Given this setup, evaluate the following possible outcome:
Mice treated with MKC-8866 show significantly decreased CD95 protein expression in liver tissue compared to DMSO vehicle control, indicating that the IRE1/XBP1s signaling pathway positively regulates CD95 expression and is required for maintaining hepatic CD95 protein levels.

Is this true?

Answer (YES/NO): YES